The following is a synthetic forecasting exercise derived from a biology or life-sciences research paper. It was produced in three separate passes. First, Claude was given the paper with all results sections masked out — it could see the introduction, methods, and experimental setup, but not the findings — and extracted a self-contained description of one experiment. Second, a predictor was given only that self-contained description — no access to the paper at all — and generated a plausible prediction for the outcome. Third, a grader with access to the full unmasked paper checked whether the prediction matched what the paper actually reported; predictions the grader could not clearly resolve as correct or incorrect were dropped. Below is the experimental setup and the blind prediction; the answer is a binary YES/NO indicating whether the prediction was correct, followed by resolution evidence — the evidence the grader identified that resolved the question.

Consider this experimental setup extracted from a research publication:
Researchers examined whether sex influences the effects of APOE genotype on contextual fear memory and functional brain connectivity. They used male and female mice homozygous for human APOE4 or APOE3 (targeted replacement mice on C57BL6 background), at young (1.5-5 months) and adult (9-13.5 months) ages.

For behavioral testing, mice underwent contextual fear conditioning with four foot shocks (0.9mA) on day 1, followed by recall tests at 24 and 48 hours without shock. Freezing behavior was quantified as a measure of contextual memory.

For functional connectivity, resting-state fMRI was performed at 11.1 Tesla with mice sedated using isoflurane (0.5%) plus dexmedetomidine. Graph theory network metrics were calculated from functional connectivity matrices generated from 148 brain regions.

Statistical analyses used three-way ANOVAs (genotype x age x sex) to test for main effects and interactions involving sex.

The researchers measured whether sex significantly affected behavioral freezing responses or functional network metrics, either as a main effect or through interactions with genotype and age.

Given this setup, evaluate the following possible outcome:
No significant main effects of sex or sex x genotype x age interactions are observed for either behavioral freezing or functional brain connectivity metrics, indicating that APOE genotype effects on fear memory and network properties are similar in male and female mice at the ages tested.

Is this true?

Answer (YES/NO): YES